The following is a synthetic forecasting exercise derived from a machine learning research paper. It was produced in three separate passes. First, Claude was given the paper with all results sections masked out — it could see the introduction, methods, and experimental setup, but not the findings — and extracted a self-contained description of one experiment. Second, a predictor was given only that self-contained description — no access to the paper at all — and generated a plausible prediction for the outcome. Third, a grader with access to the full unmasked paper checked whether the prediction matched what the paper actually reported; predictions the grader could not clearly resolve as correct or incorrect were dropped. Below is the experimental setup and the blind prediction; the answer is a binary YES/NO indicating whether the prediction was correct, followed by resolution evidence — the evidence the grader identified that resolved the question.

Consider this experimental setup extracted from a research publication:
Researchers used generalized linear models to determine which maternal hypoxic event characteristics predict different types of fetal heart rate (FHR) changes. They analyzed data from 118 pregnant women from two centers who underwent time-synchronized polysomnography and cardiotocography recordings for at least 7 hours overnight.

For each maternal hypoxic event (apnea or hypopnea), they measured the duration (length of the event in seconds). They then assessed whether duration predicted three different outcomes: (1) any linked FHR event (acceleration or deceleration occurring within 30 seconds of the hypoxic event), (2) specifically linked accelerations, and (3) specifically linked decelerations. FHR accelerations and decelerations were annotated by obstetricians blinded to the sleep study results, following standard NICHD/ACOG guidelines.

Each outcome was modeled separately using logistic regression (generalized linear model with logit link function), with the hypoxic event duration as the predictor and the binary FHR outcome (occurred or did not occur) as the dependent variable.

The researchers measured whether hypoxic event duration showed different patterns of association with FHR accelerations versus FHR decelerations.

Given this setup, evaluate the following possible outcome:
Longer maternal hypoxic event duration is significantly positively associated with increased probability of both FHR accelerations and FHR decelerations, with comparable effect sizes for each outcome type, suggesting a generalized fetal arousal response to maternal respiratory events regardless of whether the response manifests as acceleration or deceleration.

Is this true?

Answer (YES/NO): NO